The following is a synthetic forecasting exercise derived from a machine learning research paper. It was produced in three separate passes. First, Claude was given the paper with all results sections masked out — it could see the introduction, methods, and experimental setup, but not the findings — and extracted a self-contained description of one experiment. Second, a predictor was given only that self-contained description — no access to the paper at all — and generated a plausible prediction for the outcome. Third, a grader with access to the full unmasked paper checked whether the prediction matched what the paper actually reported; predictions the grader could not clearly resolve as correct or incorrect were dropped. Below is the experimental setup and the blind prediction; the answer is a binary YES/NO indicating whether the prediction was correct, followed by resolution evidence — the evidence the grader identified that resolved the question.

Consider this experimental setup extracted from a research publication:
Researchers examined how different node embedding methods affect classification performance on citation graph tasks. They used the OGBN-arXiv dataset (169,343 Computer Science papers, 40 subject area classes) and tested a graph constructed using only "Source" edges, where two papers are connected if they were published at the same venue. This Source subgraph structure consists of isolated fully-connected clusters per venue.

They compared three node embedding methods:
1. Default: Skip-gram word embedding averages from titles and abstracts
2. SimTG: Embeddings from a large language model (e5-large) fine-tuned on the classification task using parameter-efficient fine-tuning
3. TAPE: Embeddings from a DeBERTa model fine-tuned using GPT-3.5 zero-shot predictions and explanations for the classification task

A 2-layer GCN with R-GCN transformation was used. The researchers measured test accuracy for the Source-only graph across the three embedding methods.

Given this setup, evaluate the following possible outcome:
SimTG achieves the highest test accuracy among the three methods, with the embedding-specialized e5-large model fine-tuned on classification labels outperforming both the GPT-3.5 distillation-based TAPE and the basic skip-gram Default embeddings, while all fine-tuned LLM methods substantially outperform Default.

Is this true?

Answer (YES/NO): YES